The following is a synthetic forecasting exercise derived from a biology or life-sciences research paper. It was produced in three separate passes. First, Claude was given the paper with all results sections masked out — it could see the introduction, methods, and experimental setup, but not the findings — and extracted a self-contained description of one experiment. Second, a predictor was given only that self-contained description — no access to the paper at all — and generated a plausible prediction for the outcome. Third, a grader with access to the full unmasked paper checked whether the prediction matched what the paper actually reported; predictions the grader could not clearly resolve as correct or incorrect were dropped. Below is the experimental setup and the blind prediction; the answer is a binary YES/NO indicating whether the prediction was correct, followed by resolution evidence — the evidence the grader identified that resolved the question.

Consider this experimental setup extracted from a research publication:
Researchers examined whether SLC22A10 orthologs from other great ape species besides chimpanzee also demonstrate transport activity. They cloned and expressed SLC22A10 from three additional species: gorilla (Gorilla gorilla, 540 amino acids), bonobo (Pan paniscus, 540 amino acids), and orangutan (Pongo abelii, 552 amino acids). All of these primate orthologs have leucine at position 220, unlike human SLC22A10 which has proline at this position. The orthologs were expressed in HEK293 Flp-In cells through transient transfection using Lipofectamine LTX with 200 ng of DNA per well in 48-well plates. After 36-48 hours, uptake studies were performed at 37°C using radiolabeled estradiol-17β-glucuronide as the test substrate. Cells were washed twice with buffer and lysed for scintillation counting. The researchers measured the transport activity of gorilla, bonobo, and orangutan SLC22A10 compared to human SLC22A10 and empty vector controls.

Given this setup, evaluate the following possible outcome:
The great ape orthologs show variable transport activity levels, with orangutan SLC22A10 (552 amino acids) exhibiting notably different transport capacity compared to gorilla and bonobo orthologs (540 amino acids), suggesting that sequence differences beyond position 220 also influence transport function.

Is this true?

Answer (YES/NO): NO